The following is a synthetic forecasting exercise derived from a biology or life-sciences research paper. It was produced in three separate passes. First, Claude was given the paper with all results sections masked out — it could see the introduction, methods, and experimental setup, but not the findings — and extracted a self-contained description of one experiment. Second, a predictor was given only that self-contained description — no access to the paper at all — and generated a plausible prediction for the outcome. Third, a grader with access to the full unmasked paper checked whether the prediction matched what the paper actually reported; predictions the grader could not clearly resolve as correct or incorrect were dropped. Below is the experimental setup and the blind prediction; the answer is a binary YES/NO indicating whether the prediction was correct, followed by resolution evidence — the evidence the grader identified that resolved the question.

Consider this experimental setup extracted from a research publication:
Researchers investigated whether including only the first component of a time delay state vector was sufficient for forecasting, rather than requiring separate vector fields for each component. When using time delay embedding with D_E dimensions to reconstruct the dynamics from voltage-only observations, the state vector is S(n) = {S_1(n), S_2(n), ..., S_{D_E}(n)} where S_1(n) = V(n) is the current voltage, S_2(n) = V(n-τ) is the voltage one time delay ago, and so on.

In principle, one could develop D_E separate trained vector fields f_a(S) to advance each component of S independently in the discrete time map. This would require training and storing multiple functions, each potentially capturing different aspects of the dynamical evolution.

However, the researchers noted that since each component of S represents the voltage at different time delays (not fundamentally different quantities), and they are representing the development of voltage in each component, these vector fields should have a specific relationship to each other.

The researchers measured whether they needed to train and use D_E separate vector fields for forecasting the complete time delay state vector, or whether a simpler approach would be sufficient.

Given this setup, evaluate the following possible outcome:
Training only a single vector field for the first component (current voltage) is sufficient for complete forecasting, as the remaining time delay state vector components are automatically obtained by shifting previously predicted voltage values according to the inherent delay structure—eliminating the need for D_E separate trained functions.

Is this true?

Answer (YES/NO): YES